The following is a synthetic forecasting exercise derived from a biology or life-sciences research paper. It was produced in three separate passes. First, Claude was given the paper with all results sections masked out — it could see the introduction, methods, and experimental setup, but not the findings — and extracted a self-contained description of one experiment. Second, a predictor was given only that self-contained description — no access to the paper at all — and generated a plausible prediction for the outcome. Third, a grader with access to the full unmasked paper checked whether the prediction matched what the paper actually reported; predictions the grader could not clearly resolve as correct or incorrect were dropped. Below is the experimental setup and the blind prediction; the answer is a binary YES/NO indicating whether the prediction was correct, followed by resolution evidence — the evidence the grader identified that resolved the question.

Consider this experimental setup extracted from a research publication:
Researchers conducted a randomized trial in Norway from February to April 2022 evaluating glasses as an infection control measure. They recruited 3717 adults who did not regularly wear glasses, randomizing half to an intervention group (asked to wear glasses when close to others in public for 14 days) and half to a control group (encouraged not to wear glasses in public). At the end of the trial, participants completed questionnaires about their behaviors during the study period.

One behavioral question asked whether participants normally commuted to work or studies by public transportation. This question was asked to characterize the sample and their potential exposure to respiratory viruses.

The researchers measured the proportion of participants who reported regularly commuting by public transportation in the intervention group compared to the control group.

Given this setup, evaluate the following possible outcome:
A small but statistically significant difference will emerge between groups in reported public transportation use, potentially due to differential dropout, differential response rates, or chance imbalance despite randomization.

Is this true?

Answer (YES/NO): YES